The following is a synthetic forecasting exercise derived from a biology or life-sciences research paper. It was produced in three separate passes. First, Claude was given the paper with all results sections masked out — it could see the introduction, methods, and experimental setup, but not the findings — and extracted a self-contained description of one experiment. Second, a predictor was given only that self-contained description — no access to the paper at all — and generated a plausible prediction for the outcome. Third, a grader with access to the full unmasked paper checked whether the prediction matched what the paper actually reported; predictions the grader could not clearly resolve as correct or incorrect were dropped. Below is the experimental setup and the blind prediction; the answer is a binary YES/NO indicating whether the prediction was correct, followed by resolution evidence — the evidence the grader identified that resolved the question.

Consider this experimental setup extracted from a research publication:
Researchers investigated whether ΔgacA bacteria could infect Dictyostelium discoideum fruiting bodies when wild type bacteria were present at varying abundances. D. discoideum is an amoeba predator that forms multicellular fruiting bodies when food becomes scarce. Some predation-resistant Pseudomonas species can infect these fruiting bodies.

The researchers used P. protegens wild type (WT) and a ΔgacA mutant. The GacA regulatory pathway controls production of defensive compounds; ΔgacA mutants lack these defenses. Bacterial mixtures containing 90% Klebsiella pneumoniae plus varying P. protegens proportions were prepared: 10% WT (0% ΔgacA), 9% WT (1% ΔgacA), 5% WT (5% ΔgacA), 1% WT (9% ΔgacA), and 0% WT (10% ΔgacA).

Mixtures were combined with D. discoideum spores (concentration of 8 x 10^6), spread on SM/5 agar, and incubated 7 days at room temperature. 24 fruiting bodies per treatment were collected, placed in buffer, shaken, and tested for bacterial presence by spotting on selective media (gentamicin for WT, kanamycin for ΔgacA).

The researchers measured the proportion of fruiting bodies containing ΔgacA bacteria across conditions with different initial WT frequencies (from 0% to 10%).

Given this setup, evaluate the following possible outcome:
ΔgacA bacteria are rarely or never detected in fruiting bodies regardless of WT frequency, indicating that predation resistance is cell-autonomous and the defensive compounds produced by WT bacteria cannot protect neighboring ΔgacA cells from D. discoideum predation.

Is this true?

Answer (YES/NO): NO